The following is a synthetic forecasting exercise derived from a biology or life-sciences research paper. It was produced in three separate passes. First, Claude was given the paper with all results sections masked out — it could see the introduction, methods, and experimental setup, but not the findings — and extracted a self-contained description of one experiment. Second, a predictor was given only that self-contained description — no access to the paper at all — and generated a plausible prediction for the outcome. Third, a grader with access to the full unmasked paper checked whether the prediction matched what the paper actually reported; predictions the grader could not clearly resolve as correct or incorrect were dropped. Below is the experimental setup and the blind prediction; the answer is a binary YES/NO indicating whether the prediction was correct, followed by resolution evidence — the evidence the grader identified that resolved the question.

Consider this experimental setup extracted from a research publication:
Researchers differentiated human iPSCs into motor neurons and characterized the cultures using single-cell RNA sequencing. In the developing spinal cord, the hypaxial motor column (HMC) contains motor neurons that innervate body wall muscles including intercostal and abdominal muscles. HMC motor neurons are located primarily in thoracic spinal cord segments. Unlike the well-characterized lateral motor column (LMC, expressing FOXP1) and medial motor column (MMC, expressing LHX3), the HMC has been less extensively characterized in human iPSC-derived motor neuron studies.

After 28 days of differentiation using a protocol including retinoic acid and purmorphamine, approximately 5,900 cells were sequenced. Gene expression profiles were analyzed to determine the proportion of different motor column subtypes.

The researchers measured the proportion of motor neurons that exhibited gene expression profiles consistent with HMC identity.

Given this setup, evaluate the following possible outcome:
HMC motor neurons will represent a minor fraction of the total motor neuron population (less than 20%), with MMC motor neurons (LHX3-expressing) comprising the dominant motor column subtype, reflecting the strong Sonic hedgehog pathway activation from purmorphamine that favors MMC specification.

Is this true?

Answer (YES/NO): NO